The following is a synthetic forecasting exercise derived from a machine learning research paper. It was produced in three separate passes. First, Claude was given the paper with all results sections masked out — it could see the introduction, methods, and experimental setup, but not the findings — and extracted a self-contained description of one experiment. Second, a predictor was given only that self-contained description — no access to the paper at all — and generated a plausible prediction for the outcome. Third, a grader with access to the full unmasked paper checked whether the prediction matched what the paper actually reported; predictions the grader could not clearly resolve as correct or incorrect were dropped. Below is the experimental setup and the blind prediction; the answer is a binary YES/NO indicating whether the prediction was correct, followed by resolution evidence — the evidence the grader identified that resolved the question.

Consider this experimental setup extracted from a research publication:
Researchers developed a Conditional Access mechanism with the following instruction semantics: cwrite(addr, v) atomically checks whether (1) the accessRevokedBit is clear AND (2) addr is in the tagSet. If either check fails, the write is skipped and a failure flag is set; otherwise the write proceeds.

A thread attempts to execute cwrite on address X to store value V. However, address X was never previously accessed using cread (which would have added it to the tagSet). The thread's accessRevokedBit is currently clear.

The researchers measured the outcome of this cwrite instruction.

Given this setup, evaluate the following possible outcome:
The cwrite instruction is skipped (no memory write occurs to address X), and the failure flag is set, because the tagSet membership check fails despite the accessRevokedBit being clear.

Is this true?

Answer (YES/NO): YES